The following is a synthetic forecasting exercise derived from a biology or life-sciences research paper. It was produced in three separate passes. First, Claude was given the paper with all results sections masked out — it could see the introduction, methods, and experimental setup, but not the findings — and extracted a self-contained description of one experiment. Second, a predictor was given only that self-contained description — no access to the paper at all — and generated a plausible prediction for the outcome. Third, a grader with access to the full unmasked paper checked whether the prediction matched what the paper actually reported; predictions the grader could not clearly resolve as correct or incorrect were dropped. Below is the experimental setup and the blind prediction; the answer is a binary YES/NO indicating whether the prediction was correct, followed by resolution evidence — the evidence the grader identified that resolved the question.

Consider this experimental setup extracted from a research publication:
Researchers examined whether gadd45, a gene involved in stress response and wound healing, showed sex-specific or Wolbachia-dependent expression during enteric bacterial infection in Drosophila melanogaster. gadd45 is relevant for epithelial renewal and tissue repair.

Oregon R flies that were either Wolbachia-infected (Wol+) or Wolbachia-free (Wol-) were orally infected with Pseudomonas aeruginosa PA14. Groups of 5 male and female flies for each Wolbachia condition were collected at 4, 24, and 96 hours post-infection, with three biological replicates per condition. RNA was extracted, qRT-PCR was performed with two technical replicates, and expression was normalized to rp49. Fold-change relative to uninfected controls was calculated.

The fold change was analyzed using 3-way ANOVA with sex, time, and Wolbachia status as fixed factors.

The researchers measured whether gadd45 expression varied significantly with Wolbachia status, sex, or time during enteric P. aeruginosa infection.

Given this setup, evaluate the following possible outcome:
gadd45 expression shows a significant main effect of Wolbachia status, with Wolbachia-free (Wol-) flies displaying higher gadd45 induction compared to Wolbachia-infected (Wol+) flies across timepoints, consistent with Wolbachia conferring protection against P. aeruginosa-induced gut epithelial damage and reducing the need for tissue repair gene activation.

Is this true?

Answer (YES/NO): NO